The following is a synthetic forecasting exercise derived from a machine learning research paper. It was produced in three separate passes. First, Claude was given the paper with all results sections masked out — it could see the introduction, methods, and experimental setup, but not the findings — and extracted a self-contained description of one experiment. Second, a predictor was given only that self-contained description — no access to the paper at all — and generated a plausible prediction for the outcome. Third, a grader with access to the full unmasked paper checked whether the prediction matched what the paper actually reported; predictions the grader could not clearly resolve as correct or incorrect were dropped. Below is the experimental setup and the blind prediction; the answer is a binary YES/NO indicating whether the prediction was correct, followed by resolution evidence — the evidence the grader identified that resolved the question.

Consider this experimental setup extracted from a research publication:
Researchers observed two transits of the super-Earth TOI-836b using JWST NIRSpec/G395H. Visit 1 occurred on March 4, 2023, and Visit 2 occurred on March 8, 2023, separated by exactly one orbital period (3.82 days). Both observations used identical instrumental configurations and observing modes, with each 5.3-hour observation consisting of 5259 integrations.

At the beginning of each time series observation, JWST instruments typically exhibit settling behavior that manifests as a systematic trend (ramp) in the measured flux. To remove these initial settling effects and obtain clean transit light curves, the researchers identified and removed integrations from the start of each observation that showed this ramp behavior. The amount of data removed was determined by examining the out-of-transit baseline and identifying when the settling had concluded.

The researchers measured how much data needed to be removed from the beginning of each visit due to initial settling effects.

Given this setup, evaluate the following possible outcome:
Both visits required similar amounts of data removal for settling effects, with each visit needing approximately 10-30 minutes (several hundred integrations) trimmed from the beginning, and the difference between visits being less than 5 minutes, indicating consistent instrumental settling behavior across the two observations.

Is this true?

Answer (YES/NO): YES